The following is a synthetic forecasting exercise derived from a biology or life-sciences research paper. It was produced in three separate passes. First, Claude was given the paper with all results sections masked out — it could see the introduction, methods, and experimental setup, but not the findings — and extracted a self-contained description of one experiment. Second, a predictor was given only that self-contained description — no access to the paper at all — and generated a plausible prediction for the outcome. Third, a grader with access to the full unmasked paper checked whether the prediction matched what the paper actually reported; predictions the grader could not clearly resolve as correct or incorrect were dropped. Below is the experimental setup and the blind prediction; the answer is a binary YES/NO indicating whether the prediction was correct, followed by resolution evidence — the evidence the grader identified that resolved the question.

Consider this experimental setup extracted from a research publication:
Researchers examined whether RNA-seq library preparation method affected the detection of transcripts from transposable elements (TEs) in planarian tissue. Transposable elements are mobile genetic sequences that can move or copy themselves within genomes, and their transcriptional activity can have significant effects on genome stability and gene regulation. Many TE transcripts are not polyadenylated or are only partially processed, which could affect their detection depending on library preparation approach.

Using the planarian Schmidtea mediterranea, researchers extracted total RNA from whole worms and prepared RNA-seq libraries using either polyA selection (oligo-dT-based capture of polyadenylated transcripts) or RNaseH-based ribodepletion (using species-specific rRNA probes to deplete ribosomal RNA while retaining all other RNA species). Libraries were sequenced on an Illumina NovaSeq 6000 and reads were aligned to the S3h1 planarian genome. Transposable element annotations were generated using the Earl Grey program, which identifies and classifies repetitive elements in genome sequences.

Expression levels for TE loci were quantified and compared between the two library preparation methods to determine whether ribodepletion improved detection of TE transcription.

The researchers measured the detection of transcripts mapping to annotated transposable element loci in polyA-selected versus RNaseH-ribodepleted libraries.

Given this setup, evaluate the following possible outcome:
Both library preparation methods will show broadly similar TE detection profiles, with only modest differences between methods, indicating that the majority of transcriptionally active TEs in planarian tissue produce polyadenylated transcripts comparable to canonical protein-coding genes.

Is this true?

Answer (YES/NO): NO